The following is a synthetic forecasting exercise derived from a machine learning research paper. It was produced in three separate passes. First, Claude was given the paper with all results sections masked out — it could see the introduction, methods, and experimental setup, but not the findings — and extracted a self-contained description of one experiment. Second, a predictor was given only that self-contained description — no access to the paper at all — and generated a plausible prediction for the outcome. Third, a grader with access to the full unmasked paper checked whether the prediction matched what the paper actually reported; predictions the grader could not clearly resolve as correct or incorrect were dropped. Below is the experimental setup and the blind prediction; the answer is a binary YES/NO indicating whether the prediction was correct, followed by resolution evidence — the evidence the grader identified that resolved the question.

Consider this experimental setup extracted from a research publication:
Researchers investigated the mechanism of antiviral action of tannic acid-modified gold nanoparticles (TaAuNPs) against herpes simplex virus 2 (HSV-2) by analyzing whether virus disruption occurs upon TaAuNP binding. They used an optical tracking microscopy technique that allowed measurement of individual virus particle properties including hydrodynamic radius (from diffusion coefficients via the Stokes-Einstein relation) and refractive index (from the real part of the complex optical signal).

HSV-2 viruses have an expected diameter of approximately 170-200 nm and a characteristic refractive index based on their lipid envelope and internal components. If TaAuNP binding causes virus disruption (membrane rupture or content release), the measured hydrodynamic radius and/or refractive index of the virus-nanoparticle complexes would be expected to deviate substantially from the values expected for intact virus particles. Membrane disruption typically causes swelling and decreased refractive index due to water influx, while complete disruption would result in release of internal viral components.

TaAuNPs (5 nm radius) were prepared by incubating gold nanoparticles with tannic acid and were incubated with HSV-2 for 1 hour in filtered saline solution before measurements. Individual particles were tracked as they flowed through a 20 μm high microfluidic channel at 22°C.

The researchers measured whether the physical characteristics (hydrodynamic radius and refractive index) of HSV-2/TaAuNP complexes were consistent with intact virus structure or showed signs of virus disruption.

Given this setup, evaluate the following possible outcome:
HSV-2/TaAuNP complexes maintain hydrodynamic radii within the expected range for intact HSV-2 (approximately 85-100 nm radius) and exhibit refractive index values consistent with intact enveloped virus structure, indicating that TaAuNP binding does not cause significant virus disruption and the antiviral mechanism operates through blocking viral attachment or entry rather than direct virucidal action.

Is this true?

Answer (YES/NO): YES